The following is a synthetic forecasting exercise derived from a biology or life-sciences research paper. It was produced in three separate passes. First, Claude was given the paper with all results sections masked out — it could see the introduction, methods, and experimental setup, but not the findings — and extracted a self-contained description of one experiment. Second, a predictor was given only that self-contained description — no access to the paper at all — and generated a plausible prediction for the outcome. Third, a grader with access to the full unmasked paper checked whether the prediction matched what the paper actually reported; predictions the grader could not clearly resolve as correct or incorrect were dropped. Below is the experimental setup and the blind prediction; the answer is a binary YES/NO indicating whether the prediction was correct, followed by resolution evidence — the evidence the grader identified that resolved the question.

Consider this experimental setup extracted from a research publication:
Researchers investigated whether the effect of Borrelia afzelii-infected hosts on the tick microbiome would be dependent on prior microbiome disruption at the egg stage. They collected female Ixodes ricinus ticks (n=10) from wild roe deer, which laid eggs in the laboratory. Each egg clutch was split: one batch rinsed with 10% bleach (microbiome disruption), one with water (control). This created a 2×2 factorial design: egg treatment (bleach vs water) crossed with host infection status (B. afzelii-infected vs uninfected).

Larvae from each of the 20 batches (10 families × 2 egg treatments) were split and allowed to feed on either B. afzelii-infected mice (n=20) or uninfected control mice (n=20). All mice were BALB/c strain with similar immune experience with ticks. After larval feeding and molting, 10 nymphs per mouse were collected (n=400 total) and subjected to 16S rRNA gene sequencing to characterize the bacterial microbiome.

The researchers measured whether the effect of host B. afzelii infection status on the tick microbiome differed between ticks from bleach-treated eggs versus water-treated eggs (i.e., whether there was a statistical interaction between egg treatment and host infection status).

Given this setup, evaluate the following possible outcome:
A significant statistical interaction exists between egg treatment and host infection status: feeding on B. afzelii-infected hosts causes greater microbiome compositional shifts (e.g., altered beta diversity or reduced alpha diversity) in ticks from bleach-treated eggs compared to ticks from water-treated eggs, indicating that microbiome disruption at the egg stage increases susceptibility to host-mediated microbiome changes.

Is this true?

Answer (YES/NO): NO